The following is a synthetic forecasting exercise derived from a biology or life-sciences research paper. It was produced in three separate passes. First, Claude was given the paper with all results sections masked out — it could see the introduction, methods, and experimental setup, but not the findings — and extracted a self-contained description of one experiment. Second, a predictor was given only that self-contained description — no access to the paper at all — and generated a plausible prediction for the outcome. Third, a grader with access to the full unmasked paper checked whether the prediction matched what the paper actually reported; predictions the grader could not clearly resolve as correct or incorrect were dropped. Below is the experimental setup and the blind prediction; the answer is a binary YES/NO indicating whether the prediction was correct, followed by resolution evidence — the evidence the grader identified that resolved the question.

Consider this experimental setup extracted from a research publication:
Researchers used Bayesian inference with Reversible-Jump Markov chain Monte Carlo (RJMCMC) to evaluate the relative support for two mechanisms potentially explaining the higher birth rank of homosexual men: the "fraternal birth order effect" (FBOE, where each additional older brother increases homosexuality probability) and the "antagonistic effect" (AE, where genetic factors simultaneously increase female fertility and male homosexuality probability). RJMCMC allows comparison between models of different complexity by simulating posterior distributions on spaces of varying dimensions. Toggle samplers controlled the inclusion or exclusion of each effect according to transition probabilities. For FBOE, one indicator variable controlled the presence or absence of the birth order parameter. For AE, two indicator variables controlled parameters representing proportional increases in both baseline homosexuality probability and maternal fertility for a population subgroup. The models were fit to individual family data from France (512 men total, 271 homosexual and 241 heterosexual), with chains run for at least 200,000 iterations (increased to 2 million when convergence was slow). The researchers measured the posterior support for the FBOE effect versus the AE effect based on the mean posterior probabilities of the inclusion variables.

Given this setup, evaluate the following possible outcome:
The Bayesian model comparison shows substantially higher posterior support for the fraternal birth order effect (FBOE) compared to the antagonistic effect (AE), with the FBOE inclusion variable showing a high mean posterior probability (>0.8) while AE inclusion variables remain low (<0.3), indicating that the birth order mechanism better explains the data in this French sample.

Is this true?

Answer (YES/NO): NO